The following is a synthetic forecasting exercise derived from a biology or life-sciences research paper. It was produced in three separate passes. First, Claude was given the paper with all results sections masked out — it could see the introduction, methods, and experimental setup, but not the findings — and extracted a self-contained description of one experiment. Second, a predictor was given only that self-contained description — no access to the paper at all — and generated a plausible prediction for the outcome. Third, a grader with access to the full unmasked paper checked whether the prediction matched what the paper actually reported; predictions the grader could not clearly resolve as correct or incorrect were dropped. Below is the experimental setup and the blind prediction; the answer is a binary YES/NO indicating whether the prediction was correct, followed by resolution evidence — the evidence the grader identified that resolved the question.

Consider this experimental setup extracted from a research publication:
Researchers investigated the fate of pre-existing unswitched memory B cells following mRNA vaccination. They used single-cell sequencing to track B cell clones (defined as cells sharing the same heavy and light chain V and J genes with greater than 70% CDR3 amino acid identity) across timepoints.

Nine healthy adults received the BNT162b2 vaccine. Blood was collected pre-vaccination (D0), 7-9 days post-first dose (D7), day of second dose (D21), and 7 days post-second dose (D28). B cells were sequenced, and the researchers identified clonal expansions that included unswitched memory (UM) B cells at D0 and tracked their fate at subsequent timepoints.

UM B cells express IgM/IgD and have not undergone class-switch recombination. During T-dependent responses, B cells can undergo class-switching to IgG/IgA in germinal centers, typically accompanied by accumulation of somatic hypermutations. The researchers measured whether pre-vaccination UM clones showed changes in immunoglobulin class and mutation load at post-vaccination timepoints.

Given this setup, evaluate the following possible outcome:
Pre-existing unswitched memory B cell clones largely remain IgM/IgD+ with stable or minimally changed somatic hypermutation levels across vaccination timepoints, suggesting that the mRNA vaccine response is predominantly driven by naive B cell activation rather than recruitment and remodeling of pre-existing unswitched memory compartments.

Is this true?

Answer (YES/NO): NO